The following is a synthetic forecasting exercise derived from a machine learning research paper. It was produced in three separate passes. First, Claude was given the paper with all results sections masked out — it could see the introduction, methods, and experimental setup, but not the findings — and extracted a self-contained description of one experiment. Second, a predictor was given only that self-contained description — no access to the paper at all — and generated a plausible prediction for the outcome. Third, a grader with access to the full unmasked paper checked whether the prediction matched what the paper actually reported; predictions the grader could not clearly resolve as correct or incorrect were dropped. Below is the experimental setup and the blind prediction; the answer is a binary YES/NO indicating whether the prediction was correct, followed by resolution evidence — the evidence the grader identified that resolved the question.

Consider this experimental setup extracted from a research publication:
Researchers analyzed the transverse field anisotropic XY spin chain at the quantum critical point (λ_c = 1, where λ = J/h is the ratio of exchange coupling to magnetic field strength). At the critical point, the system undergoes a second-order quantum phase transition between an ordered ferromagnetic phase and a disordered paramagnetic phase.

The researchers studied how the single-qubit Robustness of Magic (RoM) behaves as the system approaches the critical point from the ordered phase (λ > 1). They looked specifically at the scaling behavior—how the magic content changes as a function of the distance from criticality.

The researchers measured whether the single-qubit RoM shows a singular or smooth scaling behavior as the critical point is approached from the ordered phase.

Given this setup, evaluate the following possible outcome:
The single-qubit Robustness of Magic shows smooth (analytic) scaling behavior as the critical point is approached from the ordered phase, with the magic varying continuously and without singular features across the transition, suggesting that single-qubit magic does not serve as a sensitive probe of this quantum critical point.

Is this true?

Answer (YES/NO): NO